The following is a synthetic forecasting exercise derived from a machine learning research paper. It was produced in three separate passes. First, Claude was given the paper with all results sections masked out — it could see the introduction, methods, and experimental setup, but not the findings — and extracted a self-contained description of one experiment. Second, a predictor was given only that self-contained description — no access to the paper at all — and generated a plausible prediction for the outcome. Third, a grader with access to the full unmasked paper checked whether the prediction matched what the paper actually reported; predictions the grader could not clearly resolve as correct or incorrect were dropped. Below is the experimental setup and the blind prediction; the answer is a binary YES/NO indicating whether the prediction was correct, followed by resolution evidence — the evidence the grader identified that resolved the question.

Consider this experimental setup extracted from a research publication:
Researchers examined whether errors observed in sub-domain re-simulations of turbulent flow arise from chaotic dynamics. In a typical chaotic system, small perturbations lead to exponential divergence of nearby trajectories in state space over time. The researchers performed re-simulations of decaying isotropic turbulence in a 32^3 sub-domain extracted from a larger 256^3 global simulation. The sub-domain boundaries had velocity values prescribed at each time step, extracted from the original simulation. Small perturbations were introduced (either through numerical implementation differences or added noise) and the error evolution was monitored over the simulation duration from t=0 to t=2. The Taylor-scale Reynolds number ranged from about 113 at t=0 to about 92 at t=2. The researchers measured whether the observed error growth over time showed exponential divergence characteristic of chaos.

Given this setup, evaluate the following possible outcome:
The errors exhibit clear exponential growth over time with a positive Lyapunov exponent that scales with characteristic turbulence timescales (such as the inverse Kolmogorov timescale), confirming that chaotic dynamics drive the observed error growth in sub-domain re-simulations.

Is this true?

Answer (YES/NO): NO